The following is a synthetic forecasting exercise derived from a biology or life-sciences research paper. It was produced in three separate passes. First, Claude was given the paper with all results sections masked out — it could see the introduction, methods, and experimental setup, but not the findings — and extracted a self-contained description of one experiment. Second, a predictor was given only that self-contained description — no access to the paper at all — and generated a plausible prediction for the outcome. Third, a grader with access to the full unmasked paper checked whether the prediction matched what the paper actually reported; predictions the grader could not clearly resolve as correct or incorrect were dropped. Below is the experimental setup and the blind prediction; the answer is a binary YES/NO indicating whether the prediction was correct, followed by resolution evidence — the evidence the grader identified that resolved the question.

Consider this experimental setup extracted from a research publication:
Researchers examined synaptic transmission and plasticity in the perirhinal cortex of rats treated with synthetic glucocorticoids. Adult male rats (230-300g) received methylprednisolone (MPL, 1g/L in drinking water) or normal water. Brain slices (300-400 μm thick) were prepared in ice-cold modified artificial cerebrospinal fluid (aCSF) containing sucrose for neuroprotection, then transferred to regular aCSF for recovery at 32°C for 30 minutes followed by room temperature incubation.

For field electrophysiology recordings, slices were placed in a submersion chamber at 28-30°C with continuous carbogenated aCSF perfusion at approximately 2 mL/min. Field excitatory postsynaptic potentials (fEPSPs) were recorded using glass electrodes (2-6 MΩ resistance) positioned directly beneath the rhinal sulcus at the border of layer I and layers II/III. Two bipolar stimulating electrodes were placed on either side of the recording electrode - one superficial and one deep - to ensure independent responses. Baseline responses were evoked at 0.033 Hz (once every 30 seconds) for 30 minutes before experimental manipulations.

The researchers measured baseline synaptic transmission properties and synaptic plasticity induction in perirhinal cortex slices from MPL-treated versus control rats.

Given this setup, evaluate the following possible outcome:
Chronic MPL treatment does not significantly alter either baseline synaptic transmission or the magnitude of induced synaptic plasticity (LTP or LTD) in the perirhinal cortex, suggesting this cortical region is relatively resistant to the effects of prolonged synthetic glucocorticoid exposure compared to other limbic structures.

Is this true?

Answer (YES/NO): NO